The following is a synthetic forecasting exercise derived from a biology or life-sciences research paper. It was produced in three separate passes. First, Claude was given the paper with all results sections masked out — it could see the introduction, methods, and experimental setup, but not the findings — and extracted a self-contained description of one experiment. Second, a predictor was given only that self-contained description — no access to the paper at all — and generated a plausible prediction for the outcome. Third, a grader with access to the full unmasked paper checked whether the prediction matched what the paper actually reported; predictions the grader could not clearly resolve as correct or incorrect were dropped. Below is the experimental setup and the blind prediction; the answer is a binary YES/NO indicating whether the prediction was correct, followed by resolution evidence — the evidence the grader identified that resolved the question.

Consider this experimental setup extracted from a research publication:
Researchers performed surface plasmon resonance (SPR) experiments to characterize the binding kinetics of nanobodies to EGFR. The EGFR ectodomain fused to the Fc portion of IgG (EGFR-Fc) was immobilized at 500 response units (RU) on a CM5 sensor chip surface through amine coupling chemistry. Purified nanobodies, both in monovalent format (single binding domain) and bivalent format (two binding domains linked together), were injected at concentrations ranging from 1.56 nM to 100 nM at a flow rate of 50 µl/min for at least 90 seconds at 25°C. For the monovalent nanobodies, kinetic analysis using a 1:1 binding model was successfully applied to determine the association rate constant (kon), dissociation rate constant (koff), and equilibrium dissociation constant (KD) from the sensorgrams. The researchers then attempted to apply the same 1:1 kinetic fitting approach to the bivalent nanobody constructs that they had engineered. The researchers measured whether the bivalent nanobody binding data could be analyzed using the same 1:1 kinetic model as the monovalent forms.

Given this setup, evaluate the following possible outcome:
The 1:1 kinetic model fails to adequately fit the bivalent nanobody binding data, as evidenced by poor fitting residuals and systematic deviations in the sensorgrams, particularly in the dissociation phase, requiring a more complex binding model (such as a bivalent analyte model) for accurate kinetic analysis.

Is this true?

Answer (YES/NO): NO